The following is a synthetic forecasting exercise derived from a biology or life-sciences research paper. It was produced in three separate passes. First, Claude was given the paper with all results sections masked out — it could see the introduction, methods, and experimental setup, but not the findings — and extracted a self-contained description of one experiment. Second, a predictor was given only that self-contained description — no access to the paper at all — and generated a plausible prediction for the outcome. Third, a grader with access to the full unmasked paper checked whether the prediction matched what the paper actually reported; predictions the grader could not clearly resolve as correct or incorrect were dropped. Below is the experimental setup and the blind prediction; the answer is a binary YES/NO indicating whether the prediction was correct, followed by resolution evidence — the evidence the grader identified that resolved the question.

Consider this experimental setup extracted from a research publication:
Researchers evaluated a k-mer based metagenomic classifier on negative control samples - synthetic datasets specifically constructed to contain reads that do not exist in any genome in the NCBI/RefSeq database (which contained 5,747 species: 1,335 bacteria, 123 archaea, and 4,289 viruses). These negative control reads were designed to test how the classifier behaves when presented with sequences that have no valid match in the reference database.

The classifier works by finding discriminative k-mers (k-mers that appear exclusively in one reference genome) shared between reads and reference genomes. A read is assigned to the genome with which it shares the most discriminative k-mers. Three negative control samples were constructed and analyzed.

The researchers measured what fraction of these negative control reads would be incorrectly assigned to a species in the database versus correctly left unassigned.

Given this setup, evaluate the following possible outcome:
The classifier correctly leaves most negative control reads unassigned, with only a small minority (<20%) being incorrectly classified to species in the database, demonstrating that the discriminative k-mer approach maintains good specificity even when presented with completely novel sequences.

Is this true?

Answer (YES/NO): YES